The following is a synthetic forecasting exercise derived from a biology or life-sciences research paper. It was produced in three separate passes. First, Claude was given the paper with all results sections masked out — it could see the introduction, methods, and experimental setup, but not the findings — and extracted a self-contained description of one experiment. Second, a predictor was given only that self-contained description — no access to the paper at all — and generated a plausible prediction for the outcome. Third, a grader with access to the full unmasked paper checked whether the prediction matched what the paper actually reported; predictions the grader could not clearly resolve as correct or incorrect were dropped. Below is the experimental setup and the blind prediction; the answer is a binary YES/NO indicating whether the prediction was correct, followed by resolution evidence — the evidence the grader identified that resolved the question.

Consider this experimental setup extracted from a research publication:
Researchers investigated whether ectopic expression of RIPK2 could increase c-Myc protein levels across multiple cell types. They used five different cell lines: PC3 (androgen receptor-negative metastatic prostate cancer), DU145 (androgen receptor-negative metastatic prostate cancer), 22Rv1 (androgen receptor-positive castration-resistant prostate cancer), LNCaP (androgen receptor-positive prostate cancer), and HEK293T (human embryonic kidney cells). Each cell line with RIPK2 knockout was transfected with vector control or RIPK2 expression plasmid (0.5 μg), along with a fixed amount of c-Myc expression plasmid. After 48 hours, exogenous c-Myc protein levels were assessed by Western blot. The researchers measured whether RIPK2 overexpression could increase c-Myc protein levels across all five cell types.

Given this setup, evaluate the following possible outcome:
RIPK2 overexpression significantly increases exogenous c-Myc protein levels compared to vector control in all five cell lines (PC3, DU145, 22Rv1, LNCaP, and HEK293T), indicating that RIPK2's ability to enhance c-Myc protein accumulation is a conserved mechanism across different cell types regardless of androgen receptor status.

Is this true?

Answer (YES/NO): YES